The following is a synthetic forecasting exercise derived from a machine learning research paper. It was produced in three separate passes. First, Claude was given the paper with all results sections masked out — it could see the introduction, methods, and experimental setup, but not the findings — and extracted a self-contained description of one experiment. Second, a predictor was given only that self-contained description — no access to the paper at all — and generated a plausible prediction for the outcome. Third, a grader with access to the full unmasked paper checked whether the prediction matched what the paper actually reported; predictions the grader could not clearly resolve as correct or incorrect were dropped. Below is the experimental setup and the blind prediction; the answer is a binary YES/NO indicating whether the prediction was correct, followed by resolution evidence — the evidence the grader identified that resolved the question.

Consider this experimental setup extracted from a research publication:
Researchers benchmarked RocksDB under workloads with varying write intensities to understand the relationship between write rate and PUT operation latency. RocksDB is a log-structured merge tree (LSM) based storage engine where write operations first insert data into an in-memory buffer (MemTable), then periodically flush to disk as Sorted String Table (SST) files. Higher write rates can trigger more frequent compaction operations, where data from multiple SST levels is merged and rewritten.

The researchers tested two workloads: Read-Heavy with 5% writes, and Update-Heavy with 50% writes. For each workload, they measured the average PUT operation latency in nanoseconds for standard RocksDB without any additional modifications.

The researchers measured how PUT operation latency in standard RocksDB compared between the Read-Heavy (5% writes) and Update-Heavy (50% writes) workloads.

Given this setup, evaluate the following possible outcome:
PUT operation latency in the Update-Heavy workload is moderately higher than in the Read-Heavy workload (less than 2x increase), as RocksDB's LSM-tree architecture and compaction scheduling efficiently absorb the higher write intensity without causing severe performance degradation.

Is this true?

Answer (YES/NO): YES